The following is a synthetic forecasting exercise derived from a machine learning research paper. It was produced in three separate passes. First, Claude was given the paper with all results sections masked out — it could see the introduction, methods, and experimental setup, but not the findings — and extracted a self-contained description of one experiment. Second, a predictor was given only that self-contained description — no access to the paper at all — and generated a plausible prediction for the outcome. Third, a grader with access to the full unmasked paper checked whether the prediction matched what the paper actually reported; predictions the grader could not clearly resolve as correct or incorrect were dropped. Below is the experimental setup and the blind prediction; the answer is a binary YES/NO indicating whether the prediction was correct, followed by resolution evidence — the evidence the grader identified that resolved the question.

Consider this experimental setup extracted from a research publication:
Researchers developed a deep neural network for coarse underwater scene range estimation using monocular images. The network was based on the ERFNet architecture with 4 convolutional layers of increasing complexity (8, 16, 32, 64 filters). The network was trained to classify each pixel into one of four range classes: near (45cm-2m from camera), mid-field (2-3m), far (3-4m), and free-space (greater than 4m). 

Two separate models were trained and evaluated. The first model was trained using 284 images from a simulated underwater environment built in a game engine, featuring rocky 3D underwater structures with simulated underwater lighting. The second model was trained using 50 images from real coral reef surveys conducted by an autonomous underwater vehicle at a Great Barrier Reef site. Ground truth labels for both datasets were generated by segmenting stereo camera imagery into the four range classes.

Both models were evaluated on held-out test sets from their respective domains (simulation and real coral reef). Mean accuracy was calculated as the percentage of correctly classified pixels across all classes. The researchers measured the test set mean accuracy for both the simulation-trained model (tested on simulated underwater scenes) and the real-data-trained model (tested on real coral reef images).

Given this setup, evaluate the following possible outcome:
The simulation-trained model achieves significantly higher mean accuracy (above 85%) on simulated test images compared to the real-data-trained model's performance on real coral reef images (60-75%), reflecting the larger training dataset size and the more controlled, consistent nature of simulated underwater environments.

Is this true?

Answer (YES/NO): NO